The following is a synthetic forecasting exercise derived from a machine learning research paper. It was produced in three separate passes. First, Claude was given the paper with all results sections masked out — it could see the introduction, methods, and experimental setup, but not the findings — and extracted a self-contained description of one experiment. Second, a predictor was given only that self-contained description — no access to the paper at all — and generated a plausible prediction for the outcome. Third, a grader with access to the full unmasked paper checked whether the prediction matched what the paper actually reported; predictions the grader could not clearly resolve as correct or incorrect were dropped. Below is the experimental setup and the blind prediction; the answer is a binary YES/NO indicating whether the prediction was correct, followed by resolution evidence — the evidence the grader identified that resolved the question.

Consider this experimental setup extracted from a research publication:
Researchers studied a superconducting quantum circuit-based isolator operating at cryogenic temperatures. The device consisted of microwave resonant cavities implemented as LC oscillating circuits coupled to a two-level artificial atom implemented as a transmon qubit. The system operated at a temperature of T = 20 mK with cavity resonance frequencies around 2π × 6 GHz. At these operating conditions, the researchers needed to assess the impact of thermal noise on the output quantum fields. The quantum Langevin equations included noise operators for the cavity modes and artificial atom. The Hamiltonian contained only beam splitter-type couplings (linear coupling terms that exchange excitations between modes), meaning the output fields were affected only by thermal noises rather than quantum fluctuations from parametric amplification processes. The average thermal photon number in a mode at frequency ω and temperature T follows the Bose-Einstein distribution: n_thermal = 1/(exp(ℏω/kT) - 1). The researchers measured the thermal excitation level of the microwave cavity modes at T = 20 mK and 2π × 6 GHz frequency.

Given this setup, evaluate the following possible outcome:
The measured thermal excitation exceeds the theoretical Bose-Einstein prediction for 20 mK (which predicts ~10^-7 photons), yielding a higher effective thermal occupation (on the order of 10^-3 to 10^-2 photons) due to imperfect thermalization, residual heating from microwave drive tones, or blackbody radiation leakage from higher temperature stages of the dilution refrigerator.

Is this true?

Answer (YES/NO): NO